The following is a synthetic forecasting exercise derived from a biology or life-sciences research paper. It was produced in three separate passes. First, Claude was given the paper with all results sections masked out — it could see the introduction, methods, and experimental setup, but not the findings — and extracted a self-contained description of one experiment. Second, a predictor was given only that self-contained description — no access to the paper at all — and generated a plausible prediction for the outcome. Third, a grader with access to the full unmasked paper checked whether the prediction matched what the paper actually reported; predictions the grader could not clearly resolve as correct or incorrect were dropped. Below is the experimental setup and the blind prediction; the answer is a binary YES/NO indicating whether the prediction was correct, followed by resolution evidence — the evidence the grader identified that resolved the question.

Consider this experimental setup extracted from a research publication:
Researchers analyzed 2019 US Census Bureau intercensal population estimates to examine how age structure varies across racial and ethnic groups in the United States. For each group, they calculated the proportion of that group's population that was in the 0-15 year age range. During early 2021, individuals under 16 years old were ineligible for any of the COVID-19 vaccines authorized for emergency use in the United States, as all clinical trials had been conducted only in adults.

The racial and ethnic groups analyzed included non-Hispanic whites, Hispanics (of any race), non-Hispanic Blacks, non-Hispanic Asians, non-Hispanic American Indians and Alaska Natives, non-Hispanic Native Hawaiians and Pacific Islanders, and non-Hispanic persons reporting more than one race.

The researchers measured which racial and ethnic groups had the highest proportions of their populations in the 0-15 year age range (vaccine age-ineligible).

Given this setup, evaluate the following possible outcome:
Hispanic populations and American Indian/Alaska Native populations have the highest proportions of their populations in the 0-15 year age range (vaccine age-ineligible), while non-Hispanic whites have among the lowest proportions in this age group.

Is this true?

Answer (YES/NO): NO